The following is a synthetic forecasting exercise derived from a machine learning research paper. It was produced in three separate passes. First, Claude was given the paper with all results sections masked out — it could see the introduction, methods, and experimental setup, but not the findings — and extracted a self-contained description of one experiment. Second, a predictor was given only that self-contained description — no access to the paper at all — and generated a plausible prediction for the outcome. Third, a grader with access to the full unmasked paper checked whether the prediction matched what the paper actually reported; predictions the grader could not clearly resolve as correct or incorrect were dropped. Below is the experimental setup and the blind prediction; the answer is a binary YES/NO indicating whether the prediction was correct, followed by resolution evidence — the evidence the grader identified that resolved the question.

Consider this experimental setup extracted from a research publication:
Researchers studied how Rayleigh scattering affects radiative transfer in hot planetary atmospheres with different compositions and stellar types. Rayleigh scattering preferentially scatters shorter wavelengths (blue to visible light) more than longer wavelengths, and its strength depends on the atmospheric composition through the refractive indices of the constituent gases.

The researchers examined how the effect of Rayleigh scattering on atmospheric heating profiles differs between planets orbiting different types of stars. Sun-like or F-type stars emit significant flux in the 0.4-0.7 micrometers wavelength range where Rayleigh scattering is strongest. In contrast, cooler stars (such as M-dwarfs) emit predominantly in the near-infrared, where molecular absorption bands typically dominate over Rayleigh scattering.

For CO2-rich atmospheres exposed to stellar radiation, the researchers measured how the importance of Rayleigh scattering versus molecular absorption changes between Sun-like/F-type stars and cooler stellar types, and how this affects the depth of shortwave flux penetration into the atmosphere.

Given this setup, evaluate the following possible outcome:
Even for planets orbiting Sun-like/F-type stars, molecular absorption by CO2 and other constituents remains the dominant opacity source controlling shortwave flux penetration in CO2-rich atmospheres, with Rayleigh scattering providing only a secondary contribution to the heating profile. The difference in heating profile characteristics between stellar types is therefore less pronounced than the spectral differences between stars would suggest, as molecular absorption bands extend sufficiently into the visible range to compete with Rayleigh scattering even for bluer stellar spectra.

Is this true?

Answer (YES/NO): NO